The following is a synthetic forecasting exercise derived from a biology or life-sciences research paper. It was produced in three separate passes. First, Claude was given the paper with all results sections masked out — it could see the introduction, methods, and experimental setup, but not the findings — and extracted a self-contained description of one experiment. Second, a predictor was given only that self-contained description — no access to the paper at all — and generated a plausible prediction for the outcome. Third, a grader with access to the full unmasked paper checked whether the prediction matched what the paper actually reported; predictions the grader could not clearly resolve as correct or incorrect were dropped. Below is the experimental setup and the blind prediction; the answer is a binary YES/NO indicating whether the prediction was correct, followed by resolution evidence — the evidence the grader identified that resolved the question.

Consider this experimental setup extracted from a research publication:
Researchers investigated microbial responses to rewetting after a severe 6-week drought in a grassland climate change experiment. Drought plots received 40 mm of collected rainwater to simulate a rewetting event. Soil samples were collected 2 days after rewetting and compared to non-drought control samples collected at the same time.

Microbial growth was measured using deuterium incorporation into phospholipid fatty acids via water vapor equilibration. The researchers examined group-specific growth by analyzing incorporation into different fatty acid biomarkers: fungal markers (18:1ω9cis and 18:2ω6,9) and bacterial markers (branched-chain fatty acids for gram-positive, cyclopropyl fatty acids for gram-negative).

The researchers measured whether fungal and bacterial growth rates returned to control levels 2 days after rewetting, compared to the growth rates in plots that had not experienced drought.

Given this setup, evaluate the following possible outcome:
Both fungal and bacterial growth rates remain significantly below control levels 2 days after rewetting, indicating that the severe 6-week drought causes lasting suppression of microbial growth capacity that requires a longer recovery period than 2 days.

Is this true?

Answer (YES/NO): NO